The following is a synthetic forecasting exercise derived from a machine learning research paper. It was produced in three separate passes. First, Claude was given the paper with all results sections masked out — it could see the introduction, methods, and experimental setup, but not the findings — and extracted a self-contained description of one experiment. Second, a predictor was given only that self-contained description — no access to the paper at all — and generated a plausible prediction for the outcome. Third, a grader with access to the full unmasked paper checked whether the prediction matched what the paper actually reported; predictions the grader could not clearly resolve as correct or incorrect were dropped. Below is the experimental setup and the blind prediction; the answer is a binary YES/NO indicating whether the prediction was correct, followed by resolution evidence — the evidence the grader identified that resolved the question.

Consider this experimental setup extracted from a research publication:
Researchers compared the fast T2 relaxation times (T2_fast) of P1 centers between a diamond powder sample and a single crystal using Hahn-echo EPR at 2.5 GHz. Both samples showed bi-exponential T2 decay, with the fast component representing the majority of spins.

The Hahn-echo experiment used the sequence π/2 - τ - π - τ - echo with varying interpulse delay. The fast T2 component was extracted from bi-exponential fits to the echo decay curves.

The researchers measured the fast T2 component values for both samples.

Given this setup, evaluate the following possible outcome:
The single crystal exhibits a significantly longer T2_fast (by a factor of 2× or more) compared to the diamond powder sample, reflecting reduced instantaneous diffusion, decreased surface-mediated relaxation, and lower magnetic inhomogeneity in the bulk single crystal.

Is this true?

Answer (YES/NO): NO